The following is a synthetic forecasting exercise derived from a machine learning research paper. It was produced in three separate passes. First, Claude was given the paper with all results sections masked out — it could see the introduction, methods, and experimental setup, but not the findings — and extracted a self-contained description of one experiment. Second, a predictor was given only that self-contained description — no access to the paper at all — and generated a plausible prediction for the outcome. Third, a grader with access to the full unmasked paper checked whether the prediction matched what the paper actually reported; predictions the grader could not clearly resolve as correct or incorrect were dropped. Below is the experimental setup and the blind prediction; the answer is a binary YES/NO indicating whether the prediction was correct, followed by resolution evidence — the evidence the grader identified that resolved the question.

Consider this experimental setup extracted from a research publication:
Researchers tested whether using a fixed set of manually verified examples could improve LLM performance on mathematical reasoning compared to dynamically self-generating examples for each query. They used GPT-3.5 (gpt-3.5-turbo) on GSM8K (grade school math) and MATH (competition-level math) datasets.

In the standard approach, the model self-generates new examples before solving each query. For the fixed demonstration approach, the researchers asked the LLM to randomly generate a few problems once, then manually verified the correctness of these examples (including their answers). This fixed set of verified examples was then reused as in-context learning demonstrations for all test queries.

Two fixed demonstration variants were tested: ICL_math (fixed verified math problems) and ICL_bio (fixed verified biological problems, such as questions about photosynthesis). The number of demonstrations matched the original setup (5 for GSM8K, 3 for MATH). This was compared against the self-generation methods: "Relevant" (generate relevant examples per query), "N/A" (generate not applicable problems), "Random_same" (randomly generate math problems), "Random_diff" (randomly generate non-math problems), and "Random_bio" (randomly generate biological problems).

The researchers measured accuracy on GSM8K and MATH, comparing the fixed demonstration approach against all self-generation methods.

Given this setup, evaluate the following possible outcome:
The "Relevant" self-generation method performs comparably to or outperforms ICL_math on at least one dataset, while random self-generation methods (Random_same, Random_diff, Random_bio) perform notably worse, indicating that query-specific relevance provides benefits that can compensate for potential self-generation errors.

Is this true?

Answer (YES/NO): NO